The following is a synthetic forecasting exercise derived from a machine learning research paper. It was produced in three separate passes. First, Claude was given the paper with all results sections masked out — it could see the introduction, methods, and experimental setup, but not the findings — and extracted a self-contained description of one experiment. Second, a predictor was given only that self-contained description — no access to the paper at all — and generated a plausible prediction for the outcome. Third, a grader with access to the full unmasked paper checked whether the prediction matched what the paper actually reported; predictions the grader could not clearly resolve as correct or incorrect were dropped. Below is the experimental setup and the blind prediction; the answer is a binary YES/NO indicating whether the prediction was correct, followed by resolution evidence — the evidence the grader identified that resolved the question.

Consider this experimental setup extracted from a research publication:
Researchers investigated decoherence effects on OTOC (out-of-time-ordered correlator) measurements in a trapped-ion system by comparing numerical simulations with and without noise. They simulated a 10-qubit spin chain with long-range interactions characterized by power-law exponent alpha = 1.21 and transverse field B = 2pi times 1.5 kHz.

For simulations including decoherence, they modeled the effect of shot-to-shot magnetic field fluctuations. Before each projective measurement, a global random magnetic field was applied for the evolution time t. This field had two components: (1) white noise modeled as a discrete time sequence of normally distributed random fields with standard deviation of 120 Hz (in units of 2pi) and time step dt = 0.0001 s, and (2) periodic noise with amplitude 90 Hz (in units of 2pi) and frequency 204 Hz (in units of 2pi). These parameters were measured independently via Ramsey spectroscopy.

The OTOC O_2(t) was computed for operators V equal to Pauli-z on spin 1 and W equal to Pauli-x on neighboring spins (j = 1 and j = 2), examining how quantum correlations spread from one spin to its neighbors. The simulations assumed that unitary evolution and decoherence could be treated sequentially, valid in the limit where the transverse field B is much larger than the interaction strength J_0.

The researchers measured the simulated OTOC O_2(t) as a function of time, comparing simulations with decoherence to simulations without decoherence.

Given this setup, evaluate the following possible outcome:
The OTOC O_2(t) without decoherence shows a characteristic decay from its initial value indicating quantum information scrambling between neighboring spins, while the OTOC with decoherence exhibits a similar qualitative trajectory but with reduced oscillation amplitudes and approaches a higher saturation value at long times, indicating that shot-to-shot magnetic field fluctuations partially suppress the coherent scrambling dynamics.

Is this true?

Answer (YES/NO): NO